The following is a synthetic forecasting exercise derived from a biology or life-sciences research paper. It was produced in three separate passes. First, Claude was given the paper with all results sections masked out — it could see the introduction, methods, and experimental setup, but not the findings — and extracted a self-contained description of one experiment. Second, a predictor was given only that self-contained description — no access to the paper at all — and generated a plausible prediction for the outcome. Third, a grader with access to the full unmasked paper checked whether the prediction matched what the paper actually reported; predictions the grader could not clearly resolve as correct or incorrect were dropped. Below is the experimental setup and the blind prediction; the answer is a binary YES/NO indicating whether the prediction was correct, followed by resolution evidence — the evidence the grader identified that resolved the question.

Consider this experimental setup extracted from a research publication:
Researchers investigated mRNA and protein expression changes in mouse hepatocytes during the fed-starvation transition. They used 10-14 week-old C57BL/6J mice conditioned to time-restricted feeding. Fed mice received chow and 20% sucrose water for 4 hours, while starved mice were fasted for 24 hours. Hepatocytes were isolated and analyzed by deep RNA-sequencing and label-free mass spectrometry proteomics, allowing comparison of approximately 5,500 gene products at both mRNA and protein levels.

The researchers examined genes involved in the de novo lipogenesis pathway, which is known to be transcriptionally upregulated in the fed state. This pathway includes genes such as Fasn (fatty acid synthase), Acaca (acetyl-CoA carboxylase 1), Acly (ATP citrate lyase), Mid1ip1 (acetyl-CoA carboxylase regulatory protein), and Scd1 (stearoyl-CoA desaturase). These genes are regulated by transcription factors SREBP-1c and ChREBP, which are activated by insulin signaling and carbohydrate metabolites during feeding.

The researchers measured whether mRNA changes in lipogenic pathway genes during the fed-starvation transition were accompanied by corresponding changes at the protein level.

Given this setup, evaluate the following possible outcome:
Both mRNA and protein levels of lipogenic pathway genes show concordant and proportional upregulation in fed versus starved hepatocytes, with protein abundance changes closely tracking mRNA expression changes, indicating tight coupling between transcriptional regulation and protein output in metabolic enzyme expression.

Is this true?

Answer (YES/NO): NO